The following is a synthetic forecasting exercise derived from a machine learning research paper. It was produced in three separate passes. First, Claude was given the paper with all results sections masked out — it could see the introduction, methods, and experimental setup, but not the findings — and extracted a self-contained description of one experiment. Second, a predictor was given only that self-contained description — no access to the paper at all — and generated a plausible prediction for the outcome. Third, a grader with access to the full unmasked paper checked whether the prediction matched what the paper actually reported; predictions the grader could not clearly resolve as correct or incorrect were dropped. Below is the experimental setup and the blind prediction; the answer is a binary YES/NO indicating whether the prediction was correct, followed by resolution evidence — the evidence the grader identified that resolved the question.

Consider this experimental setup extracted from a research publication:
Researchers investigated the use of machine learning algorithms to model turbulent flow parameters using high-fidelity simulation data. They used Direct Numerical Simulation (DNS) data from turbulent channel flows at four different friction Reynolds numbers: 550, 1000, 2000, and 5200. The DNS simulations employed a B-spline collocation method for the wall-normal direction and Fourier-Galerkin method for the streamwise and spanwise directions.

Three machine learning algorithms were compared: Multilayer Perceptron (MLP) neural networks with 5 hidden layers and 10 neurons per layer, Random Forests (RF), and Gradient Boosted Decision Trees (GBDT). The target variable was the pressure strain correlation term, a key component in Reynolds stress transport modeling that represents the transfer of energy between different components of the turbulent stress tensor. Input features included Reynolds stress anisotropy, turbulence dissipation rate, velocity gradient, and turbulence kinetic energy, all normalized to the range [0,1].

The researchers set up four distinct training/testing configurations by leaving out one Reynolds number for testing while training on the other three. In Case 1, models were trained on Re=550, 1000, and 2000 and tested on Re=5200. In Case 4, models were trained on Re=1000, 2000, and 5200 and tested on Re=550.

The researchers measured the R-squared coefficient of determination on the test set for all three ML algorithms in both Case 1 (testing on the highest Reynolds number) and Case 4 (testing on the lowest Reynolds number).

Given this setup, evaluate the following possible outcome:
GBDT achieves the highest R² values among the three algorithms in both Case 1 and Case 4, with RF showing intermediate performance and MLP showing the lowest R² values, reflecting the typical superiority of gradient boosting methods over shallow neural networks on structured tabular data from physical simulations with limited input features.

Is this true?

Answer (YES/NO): NO